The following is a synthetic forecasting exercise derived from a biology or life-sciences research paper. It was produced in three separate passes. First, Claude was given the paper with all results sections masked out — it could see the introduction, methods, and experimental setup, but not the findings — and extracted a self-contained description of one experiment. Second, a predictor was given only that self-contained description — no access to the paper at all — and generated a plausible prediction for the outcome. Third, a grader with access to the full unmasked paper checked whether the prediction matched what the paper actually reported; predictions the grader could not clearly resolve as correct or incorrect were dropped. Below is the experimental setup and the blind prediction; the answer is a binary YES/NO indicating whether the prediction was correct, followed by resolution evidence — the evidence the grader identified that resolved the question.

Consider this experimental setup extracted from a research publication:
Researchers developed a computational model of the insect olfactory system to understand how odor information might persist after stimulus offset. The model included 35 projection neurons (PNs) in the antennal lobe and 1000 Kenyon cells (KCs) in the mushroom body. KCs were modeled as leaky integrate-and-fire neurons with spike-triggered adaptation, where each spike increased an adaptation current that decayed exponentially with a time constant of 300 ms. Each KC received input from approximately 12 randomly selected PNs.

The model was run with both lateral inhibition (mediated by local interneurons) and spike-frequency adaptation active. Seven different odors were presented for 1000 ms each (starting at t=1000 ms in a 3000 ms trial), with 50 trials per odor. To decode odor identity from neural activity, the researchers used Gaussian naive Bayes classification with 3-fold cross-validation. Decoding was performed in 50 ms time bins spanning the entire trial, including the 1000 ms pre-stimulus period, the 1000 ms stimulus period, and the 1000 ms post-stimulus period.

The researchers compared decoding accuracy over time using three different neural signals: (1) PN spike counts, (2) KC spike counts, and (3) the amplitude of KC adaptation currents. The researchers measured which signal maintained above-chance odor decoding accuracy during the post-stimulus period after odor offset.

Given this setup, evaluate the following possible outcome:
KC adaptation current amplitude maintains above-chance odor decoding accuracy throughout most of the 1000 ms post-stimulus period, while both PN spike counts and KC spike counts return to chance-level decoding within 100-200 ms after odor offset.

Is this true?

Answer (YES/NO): NO